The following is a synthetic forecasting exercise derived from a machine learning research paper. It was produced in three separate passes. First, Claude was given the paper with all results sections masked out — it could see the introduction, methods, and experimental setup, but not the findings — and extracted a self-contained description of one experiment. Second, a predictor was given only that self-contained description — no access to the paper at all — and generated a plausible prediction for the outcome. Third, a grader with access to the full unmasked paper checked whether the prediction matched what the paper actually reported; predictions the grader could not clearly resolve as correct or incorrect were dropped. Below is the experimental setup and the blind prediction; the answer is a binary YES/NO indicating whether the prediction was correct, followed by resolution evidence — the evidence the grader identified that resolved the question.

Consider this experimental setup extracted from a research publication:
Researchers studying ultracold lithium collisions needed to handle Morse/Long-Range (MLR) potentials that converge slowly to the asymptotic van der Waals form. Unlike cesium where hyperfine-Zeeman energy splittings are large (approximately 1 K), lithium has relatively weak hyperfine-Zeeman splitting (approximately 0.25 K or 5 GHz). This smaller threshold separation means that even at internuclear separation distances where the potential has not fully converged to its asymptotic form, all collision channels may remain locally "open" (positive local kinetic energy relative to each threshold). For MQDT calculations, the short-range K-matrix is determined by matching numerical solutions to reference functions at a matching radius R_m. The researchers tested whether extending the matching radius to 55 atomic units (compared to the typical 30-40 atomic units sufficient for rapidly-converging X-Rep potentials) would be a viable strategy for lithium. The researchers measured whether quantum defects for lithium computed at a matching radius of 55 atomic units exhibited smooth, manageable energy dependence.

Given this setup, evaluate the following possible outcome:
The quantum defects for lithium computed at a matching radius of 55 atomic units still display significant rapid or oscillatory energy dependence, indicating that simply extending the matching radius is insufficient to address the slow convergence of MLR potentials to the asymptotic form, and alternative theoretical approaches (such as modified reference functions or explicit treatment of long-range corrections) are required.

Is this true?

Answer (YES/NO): NO